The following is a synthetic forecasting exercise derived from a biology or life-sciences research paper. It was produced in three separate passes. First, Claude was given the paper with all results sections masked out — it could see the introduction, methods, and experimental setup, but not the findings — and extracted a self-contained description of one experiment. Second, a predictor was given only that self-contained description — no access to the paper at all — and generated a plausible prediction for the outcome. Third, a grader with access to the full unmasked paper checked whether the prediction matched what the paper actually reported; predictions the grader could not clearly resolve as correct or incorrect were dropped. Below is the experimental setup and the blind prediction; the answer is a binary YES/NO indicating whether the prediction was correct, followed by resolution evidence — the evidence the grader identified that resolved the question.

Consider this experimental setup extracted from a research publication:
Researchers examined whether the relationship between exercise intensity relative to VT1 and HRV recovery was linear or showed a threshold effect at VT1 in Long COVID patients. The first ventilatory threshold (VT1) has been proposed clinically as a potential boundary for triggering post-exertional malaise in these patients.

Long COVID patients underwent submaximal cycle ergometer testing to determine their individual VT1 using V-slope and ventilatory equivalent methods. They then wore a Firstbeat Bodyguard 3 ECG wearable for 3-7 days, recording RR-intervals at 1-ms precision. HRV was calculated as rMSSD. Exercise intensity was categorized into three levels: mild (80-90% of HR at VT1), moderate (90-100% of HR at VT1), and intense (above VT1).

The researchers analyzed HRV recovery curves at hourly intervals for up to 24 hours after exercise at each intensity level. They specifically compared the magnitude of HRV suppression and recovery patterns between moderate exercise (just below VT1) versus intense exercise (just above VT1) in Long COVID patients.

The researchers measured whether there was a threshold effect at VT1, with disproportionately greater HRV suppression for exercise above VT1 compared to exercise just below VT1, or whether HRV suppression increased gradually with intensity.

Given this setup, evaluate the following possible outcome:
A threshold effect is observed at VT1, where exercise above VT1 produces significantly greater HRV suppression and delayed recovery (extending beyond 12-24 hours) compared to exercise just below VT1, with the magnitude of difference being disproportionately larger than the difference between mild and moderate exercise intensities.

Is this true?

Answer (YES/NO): NO